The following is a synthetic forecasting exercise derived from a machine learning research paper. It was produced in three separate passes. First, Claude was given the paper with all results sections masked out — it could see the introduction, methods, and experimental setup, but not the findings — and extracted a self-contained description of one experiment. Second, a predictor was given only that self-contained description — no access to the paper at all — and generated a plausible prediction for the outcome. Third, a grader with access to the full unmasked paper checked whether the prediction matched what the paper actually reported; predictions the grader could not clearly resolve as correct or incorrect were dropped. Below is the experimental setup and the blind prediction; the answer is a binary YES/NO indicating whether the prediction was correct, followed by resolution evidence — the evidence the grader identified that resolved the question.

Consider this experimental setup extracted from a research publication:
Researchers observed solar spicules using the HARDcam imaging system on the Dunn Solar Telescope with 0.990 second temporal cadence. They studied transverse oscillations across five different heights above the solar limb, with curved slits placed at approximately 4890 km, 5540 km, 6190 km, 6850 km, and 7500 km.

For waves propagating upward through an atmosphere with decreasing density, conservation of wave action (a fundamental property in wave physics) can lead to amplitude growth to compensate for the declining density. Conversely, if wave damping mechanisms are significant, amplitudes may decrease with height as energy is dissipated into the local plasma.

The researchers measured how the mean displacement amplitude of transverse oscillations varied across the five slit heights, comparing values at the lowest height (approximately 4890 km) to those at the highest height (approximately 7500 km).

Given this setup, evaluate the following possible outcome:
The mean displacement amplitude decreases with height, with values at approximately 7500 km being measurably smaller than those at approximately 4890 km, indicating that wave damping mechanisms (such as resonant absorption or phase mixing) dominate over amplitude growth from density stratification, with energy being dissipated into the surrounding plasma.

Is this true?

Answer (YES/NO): NO